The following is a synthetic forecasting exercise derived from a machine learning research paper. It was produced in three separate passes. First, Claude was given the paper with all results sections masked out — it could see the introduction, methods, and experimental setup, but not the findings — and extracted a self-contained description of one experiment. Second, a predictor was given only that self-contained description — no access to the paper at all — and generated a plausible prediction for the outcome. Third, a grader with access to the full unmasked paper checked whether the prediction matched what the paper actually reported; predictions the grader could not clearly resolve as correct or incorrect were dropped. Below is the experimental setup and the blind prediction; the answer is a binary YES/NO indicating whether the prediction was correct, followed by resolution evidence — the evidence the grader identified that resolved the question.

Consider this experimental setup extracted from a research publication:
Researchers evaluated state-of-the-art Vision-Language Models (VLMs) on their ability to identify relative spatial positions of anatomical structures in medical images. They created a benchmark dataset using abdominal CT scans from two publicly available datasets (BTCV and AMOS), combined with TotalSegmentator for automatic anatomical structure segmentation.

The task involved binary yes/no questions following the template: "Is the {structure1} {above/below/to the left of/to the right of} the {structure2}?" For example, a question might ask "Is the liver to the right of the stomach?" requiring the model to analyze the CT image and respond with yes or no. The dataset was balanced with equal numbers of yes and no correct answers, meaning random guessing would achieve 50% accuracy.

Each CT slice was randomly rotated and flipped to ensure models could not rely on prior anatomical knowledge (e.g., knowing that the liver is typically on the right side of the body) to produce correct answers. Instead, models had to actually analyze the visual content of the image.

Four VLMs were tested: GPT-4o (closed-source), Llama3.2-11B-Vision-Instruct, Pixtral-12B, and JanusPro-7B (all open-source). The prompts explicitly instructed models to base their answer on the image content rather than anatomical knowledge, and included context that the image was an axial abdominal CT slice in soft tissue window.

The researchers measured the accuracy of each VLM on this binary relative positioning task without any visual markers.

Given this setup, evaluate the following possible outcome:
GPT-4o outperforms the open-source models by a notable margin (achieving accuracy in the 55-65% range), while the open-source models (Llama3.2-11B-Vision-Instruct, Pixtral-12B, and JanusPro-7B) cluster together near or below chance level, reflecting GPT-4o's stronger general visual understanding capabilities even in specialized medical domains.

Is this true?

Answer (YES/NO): NO